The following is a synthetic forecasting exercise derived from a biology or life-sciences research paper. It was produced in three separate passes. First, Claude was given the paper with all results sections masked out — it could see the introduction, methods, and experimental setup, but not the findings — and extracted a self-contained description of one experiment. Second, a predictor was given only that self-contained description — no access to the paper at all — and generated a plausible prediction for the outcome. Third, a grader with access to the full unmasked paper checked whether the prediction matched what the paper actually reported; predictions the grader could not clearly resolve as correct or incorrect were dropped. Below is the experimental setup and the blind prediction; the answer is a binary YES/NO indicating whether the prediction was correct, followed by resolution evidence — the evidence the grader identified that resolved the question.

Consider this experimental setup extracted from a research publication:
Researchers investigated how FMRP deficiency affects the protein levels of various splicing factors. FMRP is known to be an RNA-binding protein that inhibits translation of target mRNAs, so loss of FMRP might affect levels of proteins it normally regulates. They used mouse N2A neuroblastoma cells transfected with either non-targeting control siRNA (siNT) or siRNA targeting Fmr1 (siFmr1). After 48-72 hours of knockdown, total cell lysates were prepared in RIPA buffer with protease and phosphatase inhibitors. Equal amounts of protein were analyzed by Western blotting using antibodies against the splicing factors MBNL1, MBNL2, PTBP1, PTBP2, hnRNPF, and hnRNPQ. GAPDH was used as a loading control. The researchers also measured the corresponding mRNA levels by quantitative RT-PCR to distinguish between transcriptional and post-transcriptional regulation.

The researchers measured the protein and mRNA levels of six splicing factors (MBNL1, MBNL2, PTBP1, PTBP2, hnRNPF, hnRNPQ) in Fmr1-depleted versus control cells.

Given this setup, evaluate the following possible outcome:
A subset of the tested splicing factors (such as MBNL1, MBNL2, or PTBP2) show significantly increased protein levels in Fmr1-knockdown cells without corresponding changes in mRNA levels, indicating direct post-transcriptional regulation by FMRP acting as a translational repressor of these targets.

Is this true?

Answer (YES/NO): NO